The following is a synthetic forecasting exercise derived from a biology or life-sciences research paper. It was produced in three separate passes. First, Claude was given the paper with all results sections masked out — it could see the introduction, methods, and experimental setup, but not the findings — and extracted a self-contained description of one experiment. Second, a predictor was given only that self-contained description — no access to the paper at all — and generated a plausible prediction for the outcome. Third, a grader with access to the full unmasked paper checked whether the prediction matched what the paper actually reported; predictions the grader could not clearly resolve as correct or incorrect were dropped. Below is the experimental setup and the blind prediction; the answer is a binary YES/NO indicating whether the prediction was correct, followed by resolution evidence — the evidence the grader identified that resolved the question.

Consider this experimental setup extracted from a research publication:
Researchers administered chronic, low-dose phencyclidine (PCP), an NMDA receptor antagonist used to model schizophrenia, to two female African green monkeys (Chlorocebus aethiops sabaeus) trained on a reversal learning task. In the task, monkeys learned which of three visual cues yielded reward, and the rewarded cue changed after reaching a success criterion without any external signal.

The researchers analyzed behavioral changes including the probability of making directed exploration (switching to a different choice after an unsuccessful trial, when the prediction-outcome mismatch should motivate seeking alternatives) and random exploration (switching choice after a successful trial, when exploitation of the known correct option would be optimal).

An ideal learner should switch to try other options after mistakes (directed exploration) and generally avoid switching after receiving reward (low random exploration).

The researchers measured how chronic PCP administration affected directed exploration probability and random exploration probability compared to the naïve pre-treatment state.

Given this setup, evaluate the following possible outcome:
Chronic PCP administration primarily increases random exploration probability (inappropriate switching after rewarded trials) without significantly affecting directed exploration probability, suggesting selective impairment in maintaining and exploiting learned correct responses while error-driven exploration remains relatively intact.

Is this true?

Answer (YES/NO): NO